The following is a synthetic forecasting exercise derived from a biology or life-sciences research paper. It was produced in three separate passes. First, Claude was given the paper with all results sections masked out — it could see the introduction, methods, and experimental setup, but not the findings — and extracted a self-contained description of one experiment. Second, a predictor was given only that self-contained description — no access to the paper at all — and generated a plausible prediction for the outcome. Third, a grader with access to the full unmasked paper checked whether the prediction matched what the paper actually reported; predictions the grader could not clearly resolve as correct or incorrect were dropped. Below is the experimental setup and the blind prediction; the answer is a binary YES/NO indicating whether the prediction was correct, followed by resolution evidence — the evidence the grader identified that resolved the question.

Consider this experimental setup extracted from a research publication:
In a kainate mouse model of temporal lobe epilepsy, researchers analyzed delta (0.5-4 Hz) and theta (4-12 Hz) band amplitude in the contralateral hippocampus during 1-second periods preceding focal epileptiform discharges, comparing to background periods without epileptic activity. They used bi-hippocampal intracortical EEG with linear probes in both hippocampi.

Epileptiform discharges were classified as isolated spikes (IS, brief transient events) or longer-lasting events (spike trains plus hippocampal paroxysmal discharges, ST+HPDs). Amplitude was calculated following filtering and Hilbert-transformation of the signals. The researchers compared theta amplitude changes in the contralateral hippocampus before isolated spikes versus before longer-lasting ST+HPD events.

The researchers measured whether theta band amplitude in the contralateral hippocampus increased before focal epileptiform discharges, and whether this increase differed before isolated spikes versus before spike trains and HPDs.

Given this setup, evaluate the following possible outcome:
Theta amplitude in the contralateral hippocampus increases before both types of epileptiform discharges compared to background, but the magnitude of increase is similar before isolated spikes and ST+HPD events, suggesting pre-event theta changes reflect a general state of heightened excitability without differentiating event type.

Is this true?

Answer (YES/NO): NO